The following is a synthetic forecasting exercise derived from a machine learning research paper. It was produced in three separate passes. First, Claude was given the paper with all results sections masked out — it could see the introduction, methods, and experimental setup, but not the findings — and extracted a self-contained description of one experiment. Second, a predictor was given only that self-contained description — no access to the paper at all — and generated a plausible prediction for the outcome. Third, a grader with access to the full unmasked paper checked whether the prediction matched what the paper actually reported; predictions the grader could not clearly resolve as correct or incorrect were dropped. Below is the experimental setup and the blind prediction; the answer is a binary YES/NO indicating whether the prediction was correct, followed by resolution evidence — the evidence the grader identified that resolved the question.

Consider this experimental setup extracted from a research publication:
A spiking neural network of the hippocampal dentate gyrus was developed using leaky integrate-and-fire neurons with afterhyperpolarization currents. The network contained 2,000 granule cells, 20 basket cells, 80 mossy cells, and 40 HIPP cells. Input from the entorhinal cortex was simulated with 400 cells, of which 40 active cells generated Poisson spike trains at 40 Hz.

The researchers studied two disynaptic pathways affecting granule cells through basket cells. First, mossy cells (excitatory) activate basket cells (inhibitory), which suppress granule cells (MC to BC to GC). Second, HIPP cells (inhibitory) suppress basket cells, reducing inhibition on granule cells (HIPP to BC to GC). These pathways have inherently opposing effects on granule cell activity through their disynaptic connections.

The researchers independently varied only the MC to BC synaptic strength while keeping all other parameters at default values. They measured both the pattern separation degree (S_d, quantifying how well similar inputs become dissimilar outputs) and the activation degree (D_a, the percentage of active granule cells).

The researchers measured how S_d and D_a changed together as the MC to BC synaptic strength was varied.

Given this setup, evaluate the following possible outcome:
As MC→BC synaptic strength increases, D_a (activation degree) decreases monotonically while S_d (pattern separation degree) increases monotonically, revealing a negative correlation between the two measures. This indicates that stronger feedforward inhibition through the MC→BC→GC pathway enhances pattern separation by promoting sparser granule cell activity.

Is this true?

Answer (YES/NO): YES